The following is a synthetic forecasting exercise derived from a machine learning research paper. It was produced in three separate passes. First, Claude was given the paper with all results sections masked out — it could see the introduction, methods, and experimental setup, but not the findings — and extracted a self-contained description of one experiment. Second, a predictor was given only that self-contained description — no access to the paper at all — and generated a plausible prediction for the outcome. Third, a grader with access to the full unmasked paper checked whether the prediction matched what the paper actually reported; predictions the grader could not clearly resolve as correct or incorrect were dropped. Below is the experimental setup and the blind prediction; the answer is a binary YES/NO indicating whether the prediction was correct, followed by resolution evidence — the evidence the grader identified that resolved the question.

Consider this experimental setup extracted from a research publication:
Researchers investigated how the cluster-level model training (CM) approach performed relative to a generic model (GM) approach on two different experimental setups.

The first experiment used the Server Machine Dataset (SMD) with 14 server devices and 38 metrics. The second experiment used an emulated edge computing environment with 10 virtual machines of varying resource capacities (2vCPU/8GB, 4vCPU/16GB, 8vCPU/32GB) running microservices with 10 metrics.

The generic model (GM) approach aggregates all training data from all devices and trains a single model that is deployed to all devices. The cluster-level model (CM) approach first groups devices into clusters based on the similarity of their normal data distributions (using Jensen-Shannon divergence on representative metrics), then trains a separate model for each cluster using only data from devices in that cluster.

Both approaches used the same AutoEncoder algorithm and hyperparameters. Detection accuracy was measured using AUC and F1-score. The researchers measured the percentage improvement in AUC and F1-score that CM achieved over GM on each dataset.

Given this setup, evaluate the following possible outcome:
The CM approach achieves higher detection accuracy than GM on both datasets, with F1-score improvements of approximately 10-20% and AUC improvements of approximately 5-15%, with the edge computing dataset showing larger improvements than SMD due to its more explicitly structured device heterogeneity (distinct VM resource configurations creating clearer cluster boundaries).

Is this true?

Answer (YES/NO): NO